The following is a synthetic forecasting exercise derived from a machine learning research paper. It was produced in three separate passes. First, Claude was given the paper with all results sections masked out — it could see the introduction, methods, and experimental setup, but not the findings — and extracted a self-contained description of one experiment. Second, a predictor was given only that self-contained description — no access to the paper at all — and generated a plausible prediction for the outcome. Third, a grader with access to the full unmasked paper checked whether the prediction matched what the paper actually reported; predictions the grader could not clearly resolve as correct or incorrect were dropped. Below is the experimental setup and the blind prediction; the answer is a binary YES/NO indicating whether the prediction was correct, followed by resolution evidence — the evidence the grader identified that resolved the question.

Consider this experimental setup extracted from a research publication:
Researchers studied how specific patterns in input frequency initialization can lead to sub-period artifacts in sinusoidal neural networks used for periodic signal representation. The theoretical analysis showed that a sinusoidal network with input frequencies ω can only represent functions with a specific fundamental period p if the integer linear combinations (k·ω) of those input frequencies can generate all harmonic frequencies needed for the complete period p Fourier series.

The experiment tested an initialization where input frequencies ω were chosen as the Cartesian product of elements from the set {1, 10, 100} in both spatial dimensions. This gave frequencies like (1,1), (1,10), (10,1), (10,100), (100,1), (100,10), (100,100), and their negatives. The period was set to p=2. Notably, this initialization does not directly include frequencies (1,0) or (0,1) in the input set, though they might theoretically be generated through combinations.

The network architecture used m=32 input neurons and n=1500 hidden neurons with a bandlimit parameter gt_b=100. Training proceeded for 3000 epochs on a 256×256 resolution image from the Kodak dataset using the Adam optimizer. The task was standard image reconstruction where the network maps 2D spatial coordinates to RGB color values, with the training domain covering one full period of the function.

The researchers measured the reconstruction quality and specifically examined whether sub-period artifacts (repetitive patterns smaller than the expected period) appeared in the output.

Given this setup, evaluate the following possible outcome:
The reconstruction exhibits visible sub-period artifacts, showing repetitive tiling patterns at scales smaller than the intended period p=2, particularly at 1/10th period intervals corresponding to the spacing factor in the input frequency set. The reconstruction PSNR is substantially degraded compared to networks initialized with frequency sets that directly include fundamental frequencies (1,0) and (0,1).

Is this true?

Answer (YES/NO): YES